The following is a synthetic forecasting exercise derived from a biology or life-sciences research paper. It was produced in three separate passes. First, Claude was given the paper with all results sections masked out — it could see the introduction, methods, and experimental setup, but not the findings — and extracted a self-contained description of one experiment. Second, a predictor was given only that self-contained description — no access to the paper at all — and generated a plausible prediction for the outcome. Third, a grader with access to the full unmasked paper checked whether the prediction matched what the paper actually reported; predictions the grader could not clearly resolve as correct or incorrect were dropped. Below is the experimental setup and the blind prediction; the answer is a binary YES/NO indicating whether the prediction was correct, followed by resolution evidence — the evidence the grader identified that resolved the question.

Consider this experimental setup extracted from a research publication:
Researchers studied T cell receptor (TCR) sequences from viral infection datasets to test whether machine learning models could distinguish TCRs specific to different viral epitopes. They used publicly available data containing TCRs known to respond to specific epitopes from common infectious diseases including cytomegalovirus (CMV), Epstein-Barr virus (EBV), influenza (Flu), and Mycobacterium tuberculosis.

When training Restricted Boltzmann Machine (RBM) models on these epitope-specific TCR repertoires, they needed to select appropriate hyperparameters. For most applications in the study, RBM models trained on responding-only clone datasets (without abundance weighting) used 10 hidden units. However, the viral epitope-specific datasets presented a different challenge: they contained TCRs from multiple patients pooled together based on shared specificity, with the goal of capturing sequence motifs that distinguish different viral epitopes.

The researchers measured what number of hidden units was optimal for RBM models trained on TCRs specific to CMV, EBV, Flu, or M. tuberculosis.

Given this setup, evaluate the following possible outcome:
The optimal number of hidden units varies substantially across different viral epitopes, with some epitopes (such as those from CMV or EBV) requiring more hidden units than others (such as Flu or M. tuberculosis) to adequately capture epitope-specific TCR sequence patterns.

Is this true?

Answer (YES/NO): NO